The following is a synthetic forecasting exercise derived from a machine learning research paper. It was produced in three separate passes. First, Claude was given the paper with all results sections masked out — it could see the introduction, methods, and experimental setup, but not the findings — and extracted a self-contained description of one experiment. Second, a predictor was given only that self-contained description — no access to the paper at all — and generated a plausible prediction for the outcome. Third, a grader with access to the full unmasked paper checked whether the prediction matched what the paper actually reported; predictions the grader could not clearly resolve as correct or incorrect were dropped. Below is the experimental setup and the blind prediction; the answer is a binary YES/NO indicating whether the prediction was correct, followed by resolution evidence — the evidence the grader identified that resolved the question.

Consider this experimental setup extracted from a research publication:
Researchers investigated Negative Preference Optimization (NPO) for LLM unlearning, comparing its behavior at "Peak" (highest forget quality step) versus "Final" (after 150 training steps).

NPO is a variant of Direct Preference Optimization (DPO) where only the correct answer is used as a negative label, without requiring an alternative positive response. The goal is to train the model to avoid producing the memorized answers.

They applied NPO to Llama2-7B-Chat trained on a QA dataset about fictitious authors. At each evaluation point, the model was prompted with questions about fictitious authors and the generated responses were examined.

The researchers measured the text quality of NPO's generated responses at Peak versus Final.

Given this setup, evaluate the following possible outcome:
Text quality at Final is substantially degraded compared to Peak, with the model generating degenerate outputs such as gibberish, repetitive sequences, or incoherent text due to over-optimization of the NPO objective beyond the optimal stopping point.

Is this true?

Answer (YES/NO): YES